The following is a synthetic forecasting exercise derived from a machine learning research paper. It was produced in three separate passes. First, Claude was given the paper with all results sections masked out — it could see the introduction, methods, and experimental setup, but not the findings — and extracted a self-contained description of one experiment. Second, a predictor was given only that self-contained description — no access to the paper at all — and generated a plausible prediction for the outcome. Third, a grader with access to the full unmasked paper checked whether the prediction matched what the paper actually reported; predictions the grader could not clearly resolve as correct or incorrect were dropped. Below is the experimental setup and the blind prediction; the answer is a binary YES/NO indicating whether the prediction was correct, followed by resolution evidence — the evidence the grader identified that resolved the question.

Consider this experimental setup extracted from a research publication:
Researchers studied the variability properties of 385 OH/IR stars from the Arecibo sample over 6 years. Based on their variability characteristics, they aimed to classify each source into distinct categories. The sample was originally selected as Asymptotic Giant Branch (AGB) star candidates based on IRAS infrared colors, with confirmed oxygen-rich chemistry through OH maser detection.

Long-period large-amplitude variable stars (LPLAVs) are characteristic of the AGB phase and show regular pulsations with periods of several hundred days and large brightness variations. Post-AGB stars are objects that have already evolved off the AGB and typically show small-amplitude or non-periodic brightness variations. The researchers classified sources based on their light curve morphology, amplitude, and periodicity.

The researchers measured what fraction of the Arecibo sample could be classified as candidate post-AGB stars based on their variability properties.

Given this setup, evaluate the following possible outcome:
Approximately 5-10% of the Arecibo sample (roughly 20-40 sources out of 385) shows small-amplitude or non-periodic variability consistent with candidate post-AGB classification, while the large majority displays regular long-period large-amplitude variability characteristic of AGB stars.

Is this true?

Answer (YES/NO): NO